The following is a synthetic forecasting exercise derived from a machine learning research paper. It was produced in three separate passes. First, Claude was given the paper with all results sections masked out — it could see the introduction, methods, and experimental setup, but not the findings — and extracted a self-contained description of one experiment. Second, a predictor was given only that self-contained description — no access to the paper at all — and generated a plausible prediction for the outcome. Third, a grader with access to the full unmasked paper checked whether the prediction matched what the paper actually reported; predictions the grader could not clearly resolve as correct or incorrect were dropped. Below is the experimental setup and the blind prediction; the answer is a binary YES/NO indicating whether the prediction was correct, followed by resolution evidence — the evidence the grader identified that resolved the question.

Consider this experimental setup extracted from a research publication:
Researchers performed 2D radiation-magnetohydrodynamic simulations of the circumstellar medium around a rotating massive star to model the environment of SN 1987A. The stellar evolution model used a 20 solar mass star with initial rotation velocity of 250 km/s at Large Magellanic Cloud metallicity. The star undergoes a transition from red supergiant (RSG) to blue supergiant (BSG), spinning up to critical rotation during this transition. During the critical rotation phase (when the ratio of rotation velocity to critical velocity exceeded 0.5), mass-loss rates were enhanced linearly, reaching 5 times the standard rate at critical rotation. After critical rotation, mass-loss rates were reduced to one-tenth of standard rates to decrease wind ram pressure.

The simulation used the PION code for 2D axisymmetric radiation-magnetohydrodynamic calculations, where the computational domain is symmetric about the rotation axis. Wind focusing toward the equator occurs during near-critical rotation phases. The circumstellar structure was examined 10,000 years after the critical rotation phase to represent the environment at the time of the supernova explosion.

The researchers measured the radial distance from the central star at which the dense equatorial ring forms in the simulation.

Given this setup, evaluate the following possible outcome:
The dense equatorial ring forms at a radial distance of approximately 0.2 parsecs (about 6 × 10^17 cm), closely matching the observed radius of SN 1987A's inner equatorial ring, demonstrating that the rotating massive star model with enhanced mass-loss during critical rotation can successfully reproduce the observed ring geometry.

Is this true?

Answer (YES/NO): YES